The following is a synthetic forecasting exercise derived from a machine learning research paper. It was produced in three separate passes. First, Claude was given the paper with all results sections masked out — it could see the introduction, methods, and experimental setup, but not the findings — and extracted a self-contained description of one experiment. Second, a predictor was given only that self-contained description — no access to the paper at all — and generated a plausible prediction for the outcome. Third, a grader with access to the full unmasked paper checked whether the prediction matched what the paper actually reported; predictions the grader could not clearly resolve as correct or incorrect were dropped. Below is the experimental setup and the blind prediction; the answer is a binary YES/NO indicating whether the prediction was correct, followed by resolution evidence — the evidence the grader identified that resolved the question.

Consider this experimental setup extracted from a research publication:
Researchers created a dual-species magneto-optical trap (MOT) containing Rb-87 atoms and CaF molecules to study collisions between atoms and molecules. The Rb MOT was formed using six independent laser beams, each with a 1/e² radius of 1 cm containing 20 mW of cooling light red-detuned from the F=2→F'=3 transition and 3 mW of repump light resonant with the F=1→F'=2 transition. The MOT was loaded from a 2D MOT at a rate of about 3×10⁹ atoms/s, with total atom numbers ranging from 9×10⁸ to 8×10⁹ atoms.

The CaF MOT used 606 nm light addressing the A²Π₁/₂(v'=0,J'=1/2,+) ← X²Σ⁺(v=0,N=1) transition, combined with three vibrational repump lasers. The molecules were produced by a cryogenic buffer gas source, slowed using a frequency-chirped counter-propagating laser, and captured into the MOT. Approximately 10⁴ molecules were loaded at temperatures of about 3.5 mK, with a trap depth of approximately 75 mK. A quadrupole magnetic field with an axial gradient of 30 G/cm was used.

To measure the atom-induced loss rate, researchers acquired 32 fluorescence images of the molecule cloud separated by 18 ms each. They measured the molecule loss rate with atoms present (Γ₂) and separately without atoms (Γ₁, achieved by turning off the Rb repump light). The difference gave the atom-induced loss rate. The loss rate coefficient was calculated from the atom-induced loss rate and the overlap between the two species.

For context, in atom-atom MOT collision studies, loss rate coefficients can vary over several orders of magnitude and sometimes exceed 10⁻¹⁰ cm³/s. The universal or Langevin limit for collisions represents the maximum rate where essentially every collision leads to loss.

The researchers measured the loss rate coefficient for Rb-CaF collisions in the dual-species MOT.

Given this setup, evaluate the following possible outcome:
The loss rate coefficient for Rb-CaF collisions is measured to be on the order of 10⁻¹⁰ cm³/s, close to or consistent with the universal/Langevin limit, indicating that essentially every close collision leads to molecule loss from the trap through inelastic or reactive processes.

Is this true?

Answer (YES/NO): YES